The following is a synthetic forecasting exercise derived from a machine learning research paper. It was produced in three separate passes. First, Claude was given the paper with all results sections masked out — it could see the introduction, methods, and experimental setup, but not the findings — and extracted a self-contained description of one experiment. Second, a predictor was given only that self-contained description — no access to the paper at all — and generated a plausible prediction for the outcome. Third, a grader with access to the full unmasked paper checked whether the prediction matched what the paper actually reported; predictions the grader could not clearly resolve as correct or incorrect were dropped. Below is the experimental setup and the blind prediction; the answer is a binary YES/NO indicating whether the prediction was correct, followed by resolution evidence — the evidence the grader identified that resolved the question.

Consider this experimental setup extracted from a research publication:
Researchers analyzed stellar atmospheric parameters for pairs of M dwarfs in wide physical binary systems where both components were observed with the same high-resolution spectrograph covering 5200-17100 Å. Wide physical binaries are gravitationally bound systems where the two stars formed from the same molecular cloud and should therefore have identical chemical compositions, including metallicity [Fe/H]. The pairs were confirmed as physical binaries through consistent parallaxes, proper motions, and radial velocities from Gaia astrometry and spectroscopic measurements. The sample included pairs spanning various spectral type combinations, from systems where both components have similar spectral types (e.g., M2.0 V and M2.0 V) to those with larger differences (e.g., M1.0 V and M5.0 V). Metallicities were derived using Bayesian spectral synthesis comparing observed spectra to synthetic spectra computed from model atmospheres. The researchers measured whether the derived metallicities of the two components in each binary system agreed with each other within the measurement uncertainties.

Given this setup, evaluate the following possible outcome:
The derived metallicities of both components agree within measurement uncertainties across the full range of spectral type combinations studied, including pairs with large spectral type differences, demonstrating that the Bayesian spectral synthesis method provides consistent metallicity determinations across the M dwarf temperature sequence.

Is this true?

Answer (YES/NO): NO